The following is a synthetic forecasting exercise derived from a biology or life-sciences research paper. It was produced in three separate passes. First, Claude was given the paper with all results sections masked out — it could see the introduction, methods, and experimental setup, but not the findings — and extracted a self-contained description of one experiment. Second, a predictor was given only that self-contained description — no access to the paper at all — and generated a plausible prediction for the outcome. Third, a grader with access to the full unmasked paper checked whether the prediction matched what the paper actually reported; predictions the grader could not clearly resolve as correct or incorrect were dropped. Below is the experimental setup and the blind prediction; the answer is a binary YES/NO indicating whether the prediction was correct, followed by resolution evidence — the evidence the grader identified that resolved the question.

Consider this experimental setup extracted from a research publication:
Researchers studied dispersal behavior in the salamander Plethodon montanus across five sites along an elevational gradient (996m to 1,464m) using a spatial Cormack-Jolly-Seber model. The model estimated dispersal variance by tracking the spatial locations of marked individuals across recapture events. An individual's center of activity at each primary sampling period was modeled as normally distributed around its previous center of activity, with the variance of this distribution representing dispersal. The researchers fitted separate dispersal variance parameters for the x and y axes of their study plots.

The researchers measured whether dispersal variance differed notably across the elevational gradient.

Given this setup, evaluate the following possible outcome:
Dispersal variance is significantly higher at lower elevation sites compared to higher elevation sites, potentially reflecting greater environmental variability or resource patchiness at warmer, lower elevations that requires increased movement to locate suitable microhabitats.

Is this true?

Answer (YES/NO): NO